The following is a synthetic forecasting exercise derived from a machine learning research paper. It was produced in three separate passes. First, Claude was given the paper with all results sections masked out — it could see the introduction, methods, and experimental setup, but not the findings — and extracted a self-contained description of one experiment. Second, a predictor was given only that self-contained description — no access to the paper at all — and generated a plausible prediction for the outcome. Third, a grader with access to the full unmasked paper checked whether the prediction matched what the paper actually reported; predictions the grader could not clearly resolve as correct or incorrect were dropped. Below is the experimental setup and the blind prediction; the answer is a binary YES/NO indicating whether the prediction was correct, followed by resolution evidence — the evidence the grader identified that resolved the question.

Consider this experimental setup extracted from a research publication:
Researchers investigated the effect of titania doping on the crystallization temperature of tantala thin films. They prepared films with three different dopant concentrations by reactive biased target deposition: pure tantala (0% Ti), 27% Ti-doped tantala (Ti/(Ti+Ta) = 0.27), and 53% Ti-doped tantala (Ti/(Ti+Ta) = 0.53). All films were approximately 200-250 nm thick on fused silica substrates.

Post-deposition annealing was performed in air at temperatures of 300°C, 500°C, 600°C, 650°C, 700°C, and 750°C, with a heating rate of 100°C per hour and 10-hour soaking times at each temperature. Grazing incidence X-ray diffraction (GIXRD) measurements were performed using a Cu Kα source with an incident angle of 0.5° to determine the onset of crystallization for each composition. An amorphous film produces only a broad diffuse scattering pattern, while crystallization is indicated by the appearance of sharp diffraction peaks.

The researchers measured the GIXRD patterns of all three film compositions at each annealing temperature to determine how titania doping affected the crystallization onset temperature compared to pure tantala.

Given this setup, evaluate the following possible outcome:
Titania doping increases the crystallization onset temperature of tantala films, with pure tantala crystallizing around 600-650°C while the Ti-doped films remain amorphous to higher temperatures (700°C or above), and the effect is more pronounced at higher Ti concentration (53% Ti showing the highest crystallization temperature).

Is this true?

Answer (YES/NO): NO